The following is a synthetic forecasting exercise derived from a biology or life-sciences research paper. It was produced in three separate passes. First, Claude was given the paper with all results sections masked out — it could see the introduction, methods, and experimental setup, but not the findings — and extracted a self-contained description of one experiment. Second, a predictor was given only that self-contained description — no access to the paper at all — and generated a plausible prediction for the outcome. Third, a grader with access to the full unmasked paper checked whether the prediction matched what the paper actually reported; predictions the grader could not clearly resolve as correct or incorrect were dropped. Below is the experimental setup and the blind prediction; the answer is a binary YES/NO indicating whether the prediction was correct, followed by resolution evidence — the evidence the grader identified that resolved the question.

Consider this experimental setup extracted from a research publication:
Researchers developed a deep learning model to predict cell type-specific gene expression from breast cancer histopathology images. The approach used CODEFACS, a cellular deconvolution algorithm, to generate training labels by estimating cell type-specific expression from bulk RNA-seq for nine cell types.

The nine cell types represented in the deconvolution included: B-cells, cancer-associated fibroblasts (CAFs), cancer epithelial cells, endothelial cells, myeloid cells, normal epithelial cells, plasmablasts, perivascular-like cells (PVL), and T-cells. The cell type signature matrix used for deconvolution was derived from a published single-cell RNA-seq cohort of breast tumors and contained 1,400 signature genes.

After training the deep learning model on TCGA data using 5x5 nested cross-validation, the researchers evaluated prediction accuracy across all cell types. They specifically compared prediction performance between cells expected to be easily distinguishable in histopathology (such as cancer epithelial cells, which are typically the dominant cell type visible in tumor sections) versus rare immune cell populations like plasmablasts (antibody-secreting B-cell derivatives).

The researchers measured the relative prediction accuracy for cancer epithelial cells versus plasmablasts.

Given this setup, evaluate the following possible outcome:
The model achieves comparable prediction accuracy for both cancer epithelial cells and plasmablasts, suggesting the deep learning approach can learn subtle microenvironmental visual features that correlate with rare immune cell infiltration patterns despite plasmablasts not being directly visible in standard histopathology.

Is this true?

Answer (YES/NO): NO